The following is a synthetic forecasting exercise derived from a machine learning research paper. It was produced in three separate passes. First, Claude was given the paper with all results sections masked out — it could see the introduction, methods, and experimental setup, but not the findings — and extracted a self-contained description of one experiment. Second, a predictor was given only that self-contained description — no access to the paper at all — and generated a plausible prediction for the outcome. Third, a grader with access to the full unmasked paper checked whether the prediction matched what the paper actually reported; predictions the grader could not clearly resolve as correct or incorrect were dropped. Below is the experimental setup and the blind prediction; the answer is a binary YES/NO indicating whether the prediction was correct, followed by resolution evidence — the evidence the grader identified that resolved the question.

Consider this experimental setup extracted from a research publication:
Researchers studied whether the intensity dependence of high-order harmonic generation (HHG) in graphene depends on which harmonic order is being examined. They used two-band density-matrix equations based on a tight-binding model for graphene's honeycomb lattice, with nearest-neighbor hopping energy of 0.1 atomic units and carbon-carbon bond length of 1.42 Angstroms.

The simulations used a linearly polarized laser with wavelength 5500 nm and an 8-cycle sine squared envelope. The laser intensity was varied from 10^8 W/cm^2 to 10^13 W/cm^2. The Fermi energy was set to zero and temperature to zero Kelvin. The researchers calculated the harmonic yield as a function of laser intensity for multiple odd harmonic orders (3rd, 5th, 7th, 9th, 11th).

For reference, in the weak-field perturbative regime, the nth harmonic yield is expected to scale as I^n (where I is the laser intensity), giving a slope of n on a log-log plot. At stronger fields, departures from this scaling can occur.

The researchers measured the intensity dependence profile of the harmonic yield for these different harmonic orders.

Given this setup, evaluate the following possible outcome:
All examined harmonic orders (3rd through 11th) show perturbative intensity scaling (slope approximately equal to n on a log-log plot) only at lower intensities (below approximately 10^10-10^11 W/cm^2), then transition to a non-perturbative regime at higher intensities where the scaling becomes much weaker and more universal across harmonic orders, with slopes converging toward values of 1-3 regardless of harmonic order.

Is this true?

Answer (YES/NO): NO